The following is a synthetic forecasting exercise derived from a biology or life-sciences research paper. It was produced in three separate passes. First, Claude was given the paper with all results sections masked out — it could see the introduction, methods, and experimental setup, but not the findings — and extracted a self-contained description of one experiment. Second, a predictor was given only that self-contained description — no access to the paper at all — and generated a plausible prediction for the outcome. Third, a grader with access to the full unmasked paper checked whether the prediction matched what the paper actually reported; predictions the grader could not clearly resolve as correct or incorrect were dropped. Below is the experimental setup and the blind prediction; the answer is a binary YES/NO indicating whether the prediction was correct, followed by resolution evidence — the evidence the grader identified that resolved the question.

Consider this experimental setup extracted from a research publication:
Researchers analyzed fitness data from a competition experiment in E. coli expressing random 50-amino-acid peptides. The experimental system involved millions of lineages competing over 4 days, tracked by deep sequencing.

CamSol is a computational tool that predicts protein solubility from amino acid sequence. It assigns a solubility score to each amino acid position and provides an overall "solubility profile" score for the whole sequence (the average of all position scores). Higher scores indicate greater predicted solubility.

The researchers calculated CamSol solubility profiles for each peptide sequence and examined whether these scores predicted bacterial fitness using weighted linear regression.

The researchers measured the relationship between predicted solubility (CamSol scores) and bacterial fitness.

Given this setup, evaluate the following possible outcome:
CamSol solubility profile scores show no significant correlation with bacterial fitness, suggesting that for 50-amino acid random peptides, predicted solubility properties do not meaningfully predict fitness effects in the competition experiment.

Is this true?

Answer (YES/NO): NO